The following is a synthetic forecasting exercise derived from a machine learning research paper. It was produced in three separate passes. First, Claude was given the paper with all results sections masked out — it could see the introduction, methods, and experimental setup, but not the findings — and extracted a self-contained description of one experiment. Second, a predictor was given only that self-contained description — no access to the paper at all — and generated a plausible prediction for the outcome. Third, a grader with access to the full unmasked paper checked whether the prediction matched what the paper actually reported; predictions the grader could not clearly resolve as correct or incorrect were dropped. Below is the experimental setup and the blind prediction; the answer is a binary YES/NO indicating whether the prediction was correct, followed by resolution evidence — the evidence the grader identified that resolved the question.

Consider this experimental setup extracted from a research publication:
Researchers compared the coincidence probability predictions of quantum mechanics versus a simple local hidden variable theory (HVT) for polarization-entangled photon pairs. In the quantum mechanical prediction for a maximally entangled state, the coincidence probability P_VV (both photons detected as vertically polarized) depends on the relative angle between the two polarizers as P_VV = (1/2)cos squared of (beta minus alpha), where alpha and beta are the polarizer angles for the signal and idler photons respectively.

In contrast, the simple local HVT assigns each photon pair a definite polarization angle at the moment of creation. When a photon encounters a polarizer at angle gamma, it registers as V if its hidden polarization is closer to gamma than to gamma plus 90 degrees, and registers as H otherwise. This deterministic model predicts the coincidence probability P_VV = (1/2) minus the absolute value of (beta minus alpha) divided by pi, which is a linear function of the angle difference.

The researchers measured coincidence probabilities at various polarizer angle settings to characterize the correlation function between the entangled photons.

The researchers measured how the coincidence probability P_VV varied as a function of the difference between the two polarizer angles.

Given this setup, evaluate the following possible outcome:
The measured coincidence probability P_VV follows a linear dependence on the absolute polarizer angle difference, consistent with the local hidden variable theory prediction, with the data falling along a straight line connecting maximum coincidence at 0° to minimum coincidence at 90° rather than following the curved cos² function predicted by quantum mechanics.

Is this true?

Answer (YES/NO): NO